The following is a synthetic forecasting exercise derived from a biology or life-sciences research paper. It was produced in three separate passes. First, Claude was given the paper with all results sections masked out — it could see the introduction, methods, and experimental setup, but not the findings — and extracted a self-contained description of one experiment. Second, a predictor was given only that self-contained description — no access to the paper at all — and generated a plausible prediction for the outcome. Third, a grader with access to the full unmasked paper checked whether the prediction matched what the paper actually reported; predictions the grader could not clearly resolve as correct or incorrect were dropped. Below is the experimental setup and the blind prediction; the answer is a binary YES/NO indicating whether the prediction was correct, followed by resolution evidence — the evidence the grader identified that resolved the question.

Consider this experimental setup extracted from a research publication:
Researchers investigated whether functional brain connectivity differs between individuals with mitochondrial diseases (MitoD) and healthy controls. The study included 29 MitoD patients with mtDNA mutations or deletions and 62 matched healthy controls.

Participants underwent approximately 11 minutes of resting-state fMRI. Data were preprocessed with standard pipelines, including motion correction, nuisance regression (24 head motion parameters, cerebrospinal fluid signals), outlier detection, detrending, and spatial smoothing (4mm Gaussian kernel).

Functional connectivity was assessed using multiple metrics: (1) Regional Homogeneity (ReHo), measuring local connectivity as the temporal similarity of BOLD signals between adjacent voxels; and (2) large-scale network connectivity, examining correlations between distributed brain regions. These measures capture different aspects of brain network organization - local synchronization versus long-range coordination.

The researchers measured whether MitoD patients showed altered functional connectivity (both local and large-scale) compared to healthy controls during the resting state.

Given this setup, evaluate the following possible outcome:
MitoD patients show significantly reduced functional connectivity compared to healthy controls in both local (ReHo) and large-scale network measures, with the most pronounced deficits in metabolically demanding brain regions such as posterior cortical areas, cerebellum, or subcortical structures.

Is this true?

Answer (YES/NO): NO